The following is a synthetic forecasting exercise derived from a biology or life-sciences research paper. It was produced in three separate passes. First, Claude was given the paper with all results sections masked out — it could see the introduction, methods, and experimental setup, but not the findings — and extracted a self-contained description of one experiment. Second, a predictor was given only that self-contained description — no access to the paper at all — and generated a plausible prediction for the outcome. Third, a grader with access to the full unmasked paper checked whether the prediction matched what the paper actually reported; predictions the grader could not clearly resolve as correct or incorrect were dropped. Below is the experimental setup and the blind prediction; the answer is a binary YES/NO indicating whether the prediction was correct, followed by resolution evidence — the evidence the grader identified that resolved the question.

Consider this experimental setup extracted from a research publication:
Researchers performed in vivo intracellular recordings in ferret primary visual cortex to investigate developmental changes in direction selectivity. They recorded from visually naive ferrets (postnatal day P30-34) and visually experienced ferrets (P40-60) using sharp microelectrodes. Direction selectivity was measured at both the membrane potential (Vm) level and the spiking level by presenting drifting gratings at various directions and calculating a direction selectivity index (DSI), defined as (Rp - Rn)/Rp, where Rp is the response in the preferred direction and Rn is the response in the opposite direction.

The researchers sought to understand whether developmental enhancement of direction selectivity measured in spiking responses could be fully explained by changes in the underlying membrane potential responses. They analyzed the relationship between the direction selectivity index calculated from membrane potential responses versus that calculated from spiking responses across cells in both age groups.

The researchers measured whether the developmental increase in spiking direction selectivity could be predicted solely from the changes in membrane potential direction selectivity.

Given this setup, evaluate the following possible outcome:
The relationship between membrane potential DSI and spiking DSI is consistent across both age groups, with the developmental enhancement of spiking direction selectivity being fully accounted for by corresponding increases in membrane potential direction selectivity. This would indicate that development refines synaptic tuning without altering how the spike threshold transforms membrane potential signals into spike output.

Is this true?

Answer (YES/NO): NO